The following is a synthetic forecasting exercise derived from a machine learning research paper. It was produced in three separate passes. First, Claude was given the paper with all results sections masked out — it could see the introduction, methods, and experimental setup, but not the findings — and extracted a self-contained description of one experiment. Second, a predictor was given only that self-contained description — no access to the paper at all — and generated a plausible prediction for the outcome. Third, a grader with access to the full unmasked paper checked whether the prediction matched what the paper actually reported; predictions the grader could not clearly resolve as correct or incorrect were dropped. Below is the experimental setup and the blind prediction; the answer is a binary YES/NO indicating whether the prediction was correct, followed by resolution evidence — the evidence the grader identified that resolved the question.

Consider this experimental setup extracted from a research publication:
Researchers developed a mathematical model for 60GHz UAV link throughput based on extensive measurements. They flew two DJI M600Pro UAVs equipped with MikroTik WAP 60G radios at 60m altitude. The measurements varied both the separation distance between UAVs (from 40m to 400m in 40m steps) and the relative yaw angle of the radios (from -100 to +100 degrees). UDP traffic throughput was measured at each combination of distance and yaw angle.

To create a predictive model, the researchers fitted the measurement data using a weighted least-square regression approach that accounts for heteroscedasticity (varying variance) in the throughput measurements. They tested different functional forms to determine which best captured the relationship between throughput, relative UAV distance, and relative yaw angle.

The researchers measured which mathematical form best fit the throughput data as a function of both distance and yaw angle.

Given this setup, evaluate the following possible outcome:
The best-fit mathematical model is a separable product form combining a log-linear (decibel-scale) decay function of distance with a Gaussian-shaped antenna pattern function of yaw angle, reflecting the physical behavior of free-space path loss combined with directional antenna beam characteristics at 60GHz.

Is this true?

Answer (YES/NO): NO